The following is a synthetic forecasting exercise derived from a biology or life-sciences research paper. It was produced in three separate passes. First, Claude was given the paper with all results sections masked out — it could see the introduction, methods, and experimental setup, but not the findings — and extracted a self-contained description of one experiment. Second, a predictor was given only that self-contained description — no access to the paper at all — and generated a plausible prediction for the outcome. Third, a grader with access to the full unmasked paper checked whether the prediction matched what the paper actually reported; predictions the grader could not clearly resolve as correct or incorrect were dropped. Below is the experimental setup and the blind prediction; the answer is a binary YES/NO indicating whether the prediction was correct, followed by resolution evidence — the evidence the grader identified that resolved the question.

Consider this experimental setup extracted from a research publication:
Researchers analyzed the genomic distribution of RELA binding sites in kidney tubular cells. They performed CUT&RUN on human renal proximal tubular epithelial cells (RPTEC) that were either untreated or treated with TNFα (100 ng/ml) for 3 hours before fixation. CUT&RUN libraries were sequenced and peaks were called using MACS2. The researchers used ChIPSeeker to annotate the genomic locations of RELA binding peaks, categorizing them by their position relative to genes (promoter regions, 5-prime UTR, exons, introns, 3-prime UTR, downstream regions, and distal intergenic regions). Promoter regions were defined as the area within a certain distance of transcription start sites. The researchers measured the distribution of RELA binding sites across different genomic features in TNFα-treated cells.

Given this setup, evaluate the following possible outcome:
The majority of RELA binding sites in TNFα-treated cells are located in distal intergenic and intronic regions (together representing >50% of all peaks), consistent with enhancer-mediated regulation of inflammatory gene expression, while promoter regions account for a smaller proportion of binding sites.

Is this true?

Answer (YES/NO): YES